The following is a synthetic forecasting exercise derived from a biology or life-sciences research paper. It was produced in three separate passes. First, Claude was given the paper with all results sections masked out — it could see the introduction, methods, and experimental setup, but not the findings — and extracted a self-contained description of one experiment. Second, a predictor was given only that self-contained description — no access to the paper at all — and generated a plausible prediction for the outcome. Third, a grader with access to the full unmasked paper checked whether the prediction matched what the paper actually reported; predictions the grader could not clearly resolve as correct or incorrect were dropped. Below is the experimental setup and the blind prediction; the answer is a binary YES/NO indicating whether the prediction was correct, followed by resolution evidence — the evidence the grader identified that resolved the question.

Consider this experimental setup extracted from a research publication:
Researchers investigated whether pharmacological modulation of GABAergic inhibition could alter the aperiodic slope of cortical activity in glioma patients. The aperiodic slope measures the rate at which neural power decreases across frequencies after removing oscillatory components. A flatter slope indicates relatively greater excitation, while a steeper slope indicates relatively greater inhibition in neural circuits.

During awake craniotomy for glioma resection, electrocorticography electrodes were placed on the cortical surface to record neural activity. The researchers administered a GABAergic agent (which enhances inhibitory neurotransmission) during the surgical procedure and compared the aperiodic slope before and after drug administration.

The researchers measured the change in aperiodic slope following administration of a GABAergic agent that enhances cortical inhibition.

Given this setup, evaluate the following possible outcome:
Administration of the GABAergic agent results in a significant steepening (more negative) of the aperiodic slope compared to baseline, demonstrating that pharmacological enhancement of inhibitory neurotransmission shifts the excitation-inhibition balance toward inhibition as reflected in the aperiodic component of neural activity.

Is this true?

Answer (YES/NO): YES